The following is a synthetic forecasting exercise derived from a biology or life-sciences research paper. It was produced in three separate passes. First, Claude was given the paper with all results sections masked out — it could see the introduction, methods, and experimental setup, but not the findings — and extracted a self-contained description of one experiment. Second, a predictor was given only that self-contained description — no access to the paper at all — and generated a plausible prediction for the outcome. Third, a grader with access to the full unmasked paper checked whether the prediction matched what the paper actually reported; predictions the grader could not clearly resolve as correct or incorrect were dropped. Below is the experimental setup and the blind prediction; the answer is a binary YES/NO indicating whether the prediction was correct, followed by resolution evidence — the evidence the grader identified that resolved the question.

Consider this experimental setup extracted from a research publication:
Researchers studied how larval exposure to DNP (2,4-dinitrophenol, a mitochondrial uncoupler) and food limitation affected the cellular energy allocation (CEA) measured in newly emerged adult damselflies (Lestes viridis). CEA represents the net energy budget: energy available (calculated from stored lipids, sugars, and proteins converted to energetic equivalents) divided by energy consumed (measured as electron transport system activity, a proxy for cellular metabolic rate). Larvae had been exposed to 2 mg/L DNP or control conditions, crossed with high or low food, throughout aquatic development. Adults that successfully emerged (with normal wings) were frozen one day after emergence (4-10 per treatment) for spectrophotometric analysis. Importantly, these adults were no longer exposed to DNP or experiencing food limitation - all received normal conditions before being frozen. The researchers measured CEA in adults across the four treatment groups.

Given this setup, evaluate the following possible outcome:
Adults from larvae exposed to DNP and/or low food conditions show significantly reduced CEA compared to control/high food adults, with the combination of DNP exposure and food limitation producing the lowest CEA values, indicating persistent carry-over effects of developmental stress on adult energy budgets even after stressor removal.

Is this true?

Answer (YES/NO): NO